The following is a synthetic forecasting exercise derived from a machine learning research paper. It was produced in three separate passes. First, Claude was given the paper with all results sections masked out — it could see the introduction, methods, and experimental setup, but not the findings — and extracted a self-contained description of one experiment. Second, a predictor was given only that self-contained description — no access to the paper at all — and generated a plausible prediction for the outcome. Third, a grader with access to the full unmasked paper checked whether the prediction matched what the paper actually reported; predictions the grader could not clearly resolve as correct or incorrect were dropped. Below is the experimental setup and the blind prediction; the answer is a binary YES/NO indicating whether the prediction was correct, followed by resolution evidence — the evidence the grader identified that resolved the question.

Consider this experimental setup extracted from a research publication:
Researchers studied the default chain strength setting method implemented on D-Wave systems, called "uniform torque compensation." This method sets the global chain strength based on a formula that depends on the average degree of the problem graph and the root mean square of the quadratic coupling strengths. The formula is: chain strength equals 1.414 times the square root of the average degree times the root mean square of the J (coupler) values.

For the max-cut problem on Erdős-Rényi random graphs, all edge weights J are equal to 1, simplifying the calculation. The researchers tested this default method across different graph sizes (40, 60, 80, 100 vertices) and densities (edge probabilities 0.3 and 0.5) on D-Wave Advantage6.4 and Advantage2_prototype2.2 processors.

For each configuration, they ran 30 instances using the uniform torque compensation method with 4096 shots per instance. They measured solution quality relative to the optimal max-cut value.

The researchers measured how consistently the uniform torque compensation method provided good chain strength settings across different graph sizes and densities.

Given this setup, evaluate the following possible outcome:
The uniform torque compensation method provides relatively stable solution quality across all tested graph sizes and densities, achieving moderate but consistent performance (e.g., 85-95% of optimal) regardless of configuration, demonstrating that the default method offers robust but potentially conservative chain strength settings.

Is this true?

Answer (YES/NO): NO